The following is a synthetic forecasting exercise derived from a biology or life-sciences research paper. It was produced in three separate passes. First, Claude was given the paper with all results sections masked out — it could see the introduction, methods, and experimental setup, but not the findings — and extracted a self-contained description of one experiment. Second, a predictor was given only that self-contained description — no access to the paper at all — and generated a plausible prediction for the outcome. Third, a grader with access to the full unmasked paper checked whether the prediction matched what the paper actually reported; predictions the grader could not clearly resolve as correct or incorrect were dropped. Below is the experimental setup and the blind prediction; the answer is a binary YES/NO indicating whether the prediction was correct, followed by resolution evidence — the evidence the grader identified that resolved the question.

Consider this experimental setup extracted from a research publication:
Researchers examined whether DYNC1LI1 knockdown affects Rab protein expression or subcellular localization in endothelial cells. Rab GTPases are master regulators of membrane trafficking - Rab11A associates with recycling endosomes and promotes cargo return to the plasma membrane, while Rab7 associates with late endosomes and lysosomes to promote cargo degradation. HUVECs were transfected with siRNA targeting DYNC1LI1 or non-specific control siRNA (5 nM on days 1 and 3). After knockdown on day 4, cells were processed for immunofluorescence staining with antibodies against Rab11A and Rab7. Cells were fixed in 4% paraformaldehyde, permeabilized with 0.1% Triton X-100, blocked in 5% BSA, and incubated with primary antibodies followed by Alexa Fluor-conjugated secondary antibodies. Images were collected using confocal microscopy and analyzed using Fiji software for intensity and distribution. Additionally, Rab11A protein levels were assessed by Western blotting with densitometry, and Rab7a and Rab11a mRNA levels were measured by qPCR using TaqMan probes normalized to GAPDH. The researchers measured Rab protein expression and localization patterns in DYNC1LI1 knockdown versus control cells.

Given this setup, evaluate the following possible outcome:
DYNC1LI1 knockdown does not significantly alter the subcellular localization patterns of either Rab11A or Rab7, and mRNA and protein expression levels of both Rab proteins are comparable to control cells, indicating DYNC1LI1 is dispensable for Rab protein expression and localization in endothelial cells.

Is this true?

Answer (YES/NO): NO